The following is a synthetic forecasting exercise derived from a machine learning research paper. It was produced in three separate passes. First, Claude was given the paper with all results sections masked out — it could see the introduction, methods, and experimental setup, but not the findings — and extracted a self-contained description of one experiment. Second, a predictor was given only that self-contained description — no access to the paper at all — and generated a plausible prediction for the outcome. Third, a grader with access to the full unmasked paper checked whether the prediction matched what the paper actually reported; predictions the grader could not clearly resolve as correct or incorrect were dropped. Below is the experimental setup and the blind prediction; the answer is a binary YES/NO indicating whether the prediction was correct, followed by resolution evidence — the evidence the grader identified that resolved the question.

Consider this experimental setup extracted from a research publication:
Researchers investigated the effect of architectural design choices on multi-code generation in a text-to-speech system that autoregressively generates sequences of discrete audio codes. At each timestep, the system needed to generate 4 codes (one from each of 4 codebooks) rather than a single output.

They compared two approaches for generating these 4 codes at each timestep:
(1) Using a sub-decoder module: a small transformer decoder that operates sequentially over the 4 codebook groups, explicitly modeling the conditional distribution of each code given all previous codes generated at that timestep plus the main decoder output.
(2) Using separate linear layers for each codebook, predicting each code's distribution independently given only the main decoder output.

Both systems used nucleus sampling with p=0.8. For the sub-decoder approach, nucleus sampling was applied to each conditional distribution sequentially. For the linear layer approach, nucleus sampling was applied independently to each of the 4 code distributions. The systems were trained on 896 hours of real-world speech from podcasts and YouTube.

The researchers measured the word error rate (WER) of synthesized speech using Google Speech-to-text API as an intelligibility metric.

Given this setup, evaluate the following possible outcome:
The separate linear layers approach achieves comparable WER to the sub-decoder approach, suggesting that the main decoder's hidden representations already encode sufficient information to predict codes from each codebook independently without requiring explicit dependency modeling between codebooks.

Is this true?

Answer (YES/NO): YES